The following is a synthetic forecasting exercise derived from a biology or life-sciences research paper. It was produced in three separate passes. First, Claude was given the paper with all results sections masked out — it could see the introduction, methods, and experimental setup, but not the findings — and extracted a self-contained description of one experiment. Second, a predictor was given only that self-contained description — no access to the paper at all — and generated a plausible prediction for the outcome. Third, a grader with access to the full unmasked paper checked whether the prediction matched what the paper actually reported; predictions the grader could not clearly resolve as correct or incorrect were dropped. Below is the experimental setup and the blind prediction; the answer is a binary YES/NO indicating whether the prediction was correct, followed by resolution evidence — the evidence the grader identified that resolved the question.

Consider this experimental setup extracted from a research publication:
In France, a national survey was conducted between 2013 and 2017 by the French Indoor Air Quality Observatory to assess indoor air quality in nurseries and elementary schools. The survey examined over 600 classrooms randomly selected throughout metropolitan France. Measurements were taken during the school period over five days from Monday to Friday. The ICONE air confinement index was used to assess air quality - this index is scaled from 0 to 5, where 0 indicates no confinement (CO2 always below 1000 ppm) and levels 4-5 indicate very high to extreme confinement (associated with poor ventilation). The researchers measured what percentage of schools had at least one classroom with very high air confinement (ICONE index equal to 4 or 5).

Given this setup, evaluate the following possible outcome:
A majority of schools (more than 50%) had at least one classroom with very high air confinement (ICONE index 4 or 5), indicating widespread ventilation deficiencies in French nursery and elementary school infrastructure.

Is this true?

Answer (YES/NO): NO